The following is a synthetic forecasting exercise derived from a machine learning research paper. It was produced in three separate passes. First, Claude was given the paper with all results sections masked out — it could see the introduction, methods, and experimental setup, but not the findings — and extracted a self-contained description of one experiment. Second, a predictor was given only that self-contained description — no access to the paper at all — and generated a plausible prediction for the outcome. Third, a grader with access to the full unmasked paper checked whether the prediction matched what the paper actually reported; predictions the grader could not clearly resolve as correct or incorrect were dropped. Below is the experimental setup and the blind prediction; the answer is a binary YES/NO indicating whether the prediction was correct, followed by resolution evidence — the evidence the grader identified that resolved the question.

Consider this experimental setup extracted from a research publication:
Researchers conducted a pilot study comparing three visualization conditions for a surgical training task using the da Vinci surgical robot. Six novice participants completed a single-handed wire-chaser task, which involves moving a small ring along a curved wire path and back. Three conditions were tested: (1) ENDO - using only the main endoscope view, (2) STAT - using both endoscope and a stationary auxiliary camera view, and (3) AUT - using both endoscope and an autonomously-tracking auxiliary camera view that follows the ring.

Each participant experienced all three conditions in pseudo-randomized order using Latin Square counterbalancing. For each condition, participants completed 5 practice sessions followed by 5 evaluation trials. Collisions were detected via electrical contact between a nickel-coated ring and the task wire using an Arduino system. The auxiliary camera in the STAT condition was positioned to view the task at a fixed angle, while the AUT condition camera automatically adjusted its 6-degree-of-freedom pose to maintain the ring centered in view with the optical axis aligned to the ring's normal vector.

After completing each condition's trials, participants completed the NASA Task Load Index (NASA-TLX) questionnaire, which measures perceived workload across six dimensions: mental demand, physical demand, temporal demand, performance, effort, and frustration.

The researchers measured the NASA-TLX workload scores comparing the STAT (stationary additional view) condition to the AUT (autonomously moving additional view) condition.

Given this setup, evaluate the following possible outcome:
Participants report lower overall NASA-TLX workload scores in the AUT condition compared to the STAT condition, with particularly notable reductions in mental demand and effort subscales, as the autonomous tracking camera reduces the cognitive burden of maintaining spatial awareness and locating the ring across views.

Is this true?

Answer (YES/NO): NO